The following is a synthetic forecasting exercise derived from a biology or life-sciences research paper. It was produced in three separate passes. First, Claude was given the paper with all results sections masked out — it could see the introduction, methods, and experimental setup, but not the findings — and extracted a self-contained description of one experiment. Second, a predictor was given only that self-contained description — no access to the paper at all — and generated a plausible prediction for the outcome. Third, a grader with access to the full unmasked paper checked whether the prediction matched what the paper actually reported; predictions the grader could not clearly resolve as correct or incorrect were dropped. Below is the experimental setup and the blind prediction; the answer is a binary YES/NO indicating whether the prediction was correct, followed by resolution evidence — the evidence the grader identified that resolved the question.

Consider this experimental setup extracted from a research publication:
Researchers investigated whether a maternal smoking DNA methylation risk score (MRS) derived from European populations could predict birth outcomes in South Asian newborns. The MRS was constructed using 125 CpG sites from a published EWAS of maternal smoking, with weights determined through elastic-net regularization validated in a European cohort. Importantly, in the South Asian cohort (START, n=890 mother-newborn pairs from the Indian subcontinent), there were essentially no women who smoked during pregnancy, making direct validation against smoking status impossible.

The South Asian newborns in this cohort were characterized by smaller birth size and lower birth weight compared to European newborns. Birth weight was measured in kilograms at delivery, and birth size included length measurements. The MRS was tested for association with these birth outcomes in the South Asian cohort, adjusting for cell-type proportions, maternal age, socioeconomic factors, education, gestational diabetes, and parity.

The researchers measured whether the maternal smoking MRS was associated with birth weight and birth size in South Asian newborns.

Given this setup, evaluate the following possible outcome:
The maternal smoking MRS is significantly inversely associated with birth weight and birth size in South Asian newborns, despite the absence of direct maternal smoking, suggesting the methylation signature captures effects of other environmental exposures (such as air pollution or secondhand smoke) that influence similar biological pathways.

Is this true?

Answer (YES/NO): YES